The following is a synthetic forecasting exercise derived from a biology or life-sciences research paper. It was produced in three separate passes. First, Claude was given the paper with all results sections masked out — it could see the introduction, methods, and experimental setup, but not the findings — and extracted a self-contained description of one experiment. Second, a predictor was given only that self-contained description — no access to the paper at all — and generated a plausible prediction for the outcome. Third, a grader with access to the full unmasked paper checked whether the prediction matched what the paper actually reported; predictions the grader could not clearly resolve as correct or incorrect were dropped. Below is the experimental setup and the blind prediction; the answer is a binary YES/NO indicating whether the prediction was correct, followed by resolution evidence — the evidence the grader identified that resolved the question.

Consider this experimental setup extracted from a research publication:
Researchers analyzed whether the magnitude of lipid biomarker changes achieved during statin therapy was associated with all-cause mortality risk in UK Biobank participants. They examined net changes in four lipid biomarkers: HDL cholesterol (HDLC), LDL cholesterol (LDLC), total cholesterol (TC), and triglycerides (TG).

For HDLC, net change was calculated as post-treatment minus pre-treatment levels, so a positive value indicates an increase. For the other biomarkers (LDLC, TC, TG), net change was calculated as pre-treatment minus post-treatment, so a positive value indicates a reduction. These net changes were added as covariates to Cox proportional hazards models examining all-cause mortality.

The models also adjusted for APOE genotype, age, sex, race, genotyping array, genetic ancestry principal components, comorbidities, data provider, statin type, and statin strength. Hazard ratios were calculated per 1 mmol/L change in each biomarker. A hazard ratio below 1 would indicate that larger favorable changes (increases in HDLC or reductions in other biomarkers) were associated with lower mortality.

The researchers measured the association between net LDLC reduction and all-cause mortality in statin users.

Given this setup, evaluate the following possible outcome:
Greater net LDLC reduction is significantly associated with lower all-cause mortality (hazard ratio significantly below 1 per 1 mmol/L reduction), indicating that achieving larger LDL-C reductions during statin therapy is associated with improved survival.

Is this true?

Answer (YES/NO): NO